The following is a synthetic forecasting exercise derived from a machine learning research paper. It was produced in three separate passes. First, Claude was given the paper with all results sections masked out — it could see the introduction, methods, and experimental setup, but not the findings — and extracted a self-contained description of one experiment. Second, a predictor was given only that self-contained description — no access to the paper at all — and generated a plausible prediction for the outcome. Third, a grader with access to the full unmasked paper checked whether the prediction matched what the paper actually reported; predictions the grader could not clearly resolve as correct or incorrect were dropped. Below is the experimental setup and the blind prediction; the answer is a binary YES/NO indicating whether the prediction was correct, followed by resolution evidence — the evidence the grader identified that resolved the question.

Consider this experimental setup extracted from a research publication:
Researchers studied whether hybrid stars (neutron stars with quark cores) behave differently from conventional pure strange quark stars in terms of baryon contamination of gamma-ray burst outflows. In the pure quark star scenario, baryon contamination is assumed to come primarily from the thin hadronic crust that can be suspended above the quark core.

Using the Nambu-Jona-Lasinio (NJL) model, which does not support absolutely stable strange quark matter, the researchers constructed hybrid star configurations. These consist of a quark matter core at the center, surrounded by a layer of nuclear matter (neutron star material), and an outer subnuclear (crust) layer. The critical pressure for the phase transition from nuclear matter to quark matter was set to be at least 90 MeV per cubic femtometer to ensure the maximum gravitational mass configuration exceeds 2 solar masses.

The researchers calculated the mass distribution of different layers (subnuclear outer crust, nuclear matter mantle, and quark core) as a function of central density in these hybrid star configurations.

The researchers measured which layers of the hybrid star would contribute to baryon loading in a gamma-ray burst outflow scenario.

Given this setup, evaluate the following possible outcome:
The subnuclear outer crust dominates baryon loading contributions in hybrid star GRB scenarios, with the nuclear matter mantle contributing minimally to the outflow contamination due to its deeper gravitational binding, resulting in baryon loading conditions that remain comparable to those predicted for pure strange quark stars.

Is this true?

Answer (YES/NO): NO